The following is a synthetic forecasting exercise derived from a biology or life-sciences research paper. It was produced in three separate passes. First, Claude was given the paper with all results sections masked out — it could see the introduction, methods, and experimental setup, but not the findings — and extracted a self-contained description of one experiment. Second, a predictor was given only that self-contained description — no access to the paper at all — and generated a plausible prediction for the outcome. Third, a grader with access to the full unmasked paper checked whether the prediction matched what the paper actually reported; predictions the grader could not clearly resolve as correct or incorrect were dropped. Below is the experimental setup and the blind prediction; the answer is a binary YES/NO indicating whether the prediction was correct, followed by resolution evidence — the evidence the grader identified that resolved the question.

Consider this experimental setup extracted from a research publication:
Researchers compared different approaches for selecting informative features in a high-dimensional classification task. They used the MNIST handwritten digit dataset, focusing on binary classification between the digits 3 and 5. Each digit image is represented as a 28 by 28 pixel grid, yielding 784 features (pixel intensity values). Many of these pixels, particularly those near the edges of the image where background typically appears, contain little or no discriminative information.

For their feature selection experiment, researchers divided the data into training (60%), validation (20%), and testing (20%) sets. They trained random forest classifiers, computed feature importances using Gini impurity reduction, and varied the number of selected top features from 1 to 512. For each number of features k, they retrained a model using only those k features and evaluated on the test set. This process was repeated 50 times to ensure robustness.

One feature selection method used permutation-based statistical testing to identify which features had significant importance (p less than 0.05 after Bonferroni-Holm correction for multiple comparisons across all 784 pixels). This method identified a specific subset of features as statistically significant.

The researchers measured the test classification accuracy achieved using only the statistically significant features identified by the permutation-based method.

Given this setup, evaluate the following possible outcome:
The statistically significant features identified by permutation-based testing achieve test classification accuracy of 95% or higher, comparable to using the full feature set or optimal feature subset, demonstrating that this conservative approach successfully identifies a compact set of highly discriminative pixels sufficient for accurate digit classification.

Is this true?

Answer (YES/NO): YES